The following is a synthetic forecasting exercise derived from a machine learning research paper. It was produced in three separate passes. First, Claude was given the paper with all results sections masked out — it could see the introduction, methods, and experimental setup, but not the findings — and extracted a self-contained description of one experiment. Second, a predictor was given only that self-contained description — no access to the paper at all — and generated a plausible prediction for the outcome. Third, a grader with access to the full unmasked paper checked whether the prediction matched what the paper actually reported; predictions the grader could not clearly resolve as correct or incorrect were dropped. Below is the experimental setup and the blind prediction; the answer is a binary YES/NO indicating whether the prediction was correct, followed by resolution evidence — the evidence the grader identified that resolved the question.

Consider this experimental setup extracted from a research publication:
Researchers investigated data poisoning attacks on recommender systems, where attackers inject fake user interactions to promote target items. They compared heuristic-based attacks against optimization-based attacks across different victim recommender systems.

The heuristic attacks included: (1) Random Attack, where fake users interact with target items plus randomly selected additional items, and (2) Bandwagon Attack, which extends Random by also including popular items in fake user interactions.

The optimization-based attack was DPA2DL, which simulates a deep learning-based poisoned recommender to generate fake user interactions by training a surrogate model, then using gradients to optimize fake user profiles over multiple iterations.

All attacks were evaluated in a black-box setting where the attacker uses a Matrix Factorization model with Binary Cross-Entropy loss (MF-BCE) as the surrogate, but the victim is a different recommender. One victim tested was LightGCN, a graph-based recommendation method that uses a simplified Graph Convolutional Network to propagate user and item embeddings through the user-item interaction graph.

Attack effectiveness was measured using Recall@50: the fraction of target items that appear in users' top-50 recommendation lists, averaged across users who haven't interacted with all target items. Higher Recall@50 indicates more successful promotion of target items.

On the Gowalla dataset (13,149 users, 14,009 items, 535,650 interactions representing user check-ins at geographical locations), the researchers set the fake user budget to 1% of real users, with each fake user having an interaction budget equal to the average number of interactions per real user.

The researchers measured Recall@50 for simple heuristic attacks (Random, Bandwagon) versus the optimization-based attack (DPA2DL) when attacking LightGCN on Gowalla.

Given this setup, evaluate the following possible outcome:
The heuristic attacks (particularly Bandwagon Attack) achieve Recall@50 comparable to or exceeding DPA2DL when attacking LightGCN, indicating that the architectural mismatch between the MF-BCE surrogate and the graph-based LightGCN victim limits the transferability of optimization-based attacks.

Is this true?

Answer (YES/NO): YES